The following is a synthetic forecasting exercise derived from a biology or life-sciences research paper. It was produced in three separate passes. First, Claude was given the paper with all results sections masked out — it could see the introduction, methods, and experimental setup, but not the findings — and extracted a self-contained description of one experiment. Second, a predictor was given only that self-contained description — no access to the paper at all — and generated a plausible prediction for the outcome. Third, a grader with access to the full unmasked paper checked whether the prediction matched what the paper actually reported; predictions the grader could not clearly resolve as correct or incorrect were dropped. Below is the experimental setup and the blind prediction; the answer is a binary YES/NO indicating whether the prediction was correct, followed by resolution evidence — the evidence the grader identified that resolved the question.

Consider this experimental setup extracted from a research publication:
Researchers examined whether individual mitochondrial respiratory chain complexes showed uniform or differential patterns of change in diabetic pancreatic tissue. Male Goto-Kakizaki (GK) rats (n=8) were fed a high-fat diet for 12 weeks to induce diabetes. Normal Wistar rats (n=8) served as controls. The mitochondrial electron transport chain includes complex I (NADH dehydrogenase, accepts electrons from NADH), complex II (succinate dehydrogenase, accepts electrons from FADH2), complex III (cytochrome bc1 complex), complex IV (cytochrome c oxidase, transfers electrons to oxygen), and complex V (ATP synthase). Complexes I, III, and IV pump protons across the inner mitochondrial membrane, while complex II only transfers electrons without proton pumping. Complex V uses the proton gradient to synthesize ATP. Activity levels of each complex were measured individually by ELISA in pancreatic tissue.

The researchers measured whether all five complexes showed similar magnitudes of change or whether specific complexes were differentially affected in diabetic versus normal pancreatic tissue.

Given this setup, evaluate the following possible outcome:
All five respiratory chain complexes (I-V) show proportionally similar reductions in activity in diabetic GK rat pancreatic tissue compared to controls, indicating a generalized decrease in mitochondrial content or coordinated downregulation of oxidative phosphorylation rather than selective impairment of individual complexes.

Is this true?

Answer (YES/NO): NO